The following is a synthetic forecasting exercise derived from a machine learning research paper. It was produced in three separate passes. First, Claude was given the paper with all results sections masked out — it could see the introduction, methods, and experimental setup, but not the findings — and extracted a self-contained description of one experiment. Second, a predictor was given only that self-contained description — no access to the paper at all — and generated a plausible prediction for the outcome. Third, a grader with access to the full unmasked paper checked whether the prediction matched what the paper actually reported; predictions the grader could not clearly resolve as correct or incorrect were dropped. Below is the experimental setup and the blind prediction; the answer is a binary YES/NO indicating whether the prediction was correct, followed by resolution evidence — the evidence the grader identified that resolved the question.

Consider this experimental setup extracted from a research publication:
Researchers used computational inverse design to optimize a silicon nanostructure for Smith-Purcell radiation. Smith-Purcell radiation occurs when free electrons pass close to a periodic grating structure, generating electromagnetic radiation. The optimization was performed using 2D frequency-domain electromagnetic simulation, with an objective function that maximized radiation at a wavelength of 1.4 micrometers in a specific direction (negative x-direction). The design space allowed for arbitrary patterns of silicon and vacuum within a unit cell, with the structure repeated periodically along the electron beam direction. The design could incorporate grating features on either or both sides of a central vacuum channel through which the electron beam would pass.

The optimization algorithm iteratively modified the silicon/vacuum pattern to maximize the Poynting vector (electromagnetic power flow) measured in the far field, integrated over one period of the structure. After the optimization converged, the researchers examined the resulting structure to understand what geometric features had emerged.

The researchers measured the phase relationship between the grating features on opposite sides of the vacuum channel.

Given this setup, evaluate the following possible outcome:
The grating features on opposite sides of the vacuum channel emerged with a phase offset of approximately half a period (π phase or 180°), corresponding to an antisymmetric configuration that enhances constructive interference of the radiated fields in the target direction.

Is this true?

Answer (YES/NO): YES